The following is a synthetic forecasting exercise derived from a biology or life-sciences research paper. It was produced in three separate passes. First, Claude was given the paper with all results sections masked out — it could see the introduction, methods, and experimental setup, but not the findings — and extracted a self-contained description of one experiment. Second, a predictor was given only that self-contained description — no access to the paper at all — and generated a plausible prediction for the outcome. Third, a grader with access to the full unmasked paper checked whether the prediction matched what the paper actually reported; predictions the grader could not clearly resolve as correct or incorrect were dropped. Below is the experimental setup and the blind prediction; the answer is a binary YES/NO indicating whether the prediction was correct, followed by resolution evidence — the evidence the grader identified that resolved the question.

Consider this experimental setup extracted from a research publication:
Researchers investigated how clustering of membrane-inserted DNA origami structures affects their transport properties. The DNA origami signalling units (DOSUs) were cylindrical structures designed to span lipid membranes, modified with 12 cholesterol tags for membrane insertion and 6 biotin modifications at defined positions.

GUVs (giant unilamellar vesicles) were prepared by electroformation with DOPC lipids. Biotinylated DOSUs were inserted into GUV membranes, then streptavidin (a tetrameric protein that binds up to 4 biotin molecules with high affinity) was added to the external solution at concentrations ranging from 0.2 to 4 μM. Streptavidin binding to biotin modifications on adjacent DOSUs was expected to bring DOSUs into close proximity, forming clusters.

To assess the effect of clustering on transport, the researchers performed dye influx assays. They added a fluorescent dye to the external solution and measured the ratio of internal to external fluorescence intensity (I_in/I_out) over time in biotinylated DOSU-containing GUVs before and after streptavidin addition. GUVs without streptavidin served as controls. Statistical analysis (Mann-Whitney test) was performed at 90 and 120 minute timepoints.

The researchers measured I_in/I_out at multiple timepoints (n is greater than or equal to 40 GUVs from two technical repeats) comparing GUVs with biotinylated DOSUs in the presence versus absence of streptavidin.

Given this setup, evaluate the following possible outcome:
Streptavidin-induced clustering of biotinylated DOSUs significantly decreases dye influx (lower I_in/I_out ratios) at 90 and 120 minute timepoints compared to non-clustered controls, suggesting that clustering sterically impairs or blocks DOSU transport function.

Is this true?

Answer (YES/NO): NO